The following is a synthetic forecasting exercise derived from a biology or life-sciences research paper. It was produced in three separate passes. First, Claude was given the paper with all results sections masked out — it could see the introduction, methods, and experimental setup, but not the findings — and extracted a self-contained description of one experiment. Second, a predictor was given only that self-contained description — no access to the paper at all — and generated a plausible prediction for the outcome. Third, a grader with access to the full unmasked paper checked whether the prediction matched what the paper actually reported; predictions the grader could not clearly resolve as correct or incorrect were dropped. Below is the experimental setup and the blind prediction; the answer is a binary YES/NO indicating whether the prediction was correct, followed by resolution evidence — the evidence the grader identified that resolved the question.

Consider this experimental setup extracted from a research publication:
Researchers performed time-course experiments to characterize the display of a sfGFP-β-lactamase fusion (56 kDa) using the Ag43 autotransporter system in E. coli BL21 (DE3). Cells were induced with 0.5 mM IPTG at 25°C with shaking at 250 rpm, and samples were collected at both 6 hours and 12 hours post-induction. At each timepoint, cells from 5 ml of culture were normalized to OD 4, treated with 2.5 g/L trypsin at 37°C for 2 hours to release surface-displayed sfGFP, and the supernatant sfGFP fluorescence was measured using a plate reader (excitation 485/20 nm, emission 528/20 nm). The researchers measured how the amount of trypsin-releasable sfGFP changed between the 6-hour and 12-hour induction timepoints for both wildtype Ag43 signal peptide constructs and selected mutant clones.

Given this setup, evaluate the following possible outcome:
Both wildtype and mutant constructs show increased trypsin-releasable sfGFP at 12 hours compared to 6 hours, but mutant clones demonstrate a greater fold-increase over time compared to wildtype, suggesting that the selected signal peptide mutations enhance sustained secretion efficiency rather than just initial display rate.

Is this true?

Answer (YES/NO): NO